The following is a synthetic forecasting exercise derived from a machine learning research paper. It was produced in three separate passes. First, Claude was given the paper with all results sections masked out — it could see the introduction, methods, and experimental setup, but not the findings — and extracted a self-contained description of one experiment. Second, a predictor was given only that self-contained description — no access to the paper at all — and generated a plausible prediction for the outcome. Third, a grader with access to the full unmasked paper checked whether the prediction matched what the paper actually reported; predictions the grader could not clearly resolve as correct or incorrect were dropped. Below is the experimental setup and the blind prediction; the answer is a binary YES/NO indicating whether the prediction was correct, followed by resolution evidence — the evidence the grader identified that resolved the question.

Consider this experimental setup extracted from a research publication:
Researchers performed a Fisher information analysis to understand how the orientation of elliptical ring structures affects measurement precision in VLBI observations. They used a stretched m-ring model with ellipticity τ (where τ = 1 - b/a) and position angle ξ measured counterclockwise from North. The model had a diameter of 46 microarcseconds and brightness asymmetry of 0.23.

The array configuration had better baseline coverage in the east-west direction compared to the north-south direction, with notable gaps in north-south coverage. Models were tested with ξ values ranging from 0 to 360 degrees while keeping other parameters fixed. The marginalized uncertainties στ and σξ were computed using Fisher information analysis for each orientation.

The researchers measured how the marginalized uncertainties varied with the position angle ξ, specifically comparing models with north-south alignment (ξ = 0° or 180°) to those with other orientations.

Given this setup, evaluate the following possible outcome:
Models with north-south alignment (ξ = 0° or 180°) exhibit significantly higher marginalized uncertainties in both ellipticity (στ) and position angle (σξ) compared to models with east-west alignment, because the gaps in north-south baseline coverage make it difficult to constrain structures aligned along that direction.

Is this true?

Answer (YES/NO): YES